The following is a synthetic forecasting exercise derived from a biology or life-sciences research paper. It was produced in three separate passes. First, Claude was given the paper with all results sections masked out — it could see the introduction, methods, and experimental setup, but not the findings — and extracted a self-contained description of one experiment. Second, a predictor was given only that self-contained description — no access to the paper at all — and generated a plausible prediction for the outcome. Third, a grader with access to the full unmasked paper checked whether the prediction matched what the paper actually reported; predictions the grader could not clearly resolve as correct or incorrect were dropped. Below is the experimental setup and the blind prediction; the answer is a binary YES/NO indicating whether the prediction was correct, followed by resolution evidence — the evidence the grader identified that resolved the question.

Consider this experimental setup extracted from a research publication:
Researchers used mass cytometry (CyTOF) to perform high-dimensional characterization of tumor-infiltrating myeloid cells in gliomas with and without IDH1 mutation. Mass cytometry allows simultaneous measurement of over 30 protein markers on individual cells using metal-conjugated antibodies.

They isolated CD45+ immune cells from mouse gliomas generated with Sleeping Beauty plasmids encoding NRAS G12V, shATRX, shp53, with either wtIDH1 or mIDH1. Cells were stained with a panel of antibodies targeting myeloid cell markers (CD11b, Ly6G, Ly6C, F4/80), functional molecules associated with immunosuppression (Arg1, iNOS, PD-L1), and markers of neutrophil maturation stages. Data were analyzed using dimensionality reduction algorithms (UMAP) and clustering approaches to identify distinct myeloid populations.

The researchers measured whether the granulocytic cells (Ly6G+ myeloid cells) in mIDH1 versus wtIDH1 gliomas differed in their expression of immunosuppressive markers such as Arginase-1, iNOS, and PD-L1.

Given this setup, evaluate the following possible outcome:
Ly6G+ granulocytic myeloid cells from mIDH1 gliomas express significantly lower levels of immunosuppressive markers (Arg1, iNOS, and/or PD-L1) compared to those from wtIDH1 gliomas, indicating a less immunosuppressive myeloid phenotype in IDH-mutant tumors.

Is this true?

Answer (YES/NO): YES